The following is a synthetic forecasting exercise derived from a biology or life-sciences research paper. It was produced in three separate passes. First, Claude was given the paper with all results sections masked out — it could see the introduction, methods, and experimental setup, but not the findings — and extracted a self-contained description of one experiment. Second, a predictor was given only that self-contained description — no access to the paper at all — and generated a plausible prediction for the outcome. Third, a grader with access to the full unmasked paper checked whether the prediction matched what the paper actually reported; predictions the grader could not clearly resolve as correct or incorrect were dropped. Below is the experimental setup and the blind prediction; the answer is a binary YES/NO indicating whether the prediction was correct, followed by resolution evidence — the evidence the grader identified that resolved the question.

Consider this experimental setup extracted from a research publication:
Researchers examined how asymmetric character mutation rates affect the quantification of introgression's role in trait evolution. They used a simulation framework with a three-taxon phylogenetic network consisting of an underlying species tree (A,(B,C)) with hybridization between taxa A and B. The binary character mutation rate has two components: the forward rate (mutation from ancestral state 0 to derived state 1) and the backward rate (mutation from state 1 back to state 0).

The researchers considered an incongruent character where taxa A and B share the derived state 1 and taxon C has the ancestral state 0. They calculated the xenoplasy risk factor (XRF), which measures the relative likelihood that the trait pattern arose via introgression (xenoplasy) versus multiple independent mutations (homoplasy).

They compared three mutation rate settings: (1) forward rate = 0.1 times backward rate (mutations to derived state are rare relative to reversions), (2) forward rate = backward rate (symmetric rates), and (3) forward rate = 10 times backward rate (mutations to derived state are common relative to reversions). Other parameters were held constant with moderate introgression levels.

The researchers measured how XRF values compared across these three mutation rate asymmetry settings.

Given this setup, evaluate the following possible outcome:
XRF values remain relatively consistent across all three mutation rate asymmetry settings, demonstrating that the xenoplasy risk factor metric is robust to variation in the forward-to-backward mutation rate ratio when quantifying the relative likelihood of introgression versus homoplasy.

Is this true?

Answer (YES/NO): NO